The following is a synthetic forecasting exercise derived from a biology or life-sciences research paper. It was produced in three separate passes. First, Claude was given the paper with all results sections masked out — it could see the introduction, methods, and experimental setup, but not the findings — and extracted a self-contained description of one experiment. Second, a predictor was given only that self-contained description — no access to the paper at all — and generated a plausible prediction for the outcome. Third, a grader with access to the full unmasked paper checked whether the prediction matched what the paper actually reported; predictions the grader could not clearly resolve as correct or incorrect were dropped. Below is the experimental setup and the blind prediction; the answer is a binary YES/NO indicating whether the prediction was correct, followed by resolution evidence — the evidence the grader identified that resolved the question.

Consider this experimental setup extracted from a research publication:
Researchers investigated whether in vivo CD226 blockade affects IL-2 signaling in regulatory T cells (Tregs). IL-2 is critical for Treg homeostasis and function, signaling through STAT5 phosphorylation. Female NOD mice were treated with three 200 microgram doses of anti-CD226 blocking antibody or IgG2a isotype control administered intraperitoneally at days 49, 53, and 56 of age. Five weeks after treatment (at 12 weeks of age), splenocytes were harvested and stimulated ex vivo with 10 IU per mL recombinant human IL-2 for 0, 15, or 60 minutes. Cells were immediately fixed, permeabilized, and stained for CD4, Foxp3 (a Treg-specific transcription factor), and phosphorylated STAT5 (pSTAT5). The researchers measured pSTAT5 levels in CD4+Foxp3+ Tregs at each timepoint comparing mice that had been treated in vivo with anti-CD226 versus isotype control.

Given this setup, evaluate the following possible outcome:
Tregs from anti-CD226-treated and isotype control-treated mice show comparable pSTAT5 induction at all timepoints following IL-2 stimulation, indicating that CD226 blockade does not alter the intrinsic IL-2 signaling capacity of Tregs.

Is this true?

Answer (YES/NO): NO